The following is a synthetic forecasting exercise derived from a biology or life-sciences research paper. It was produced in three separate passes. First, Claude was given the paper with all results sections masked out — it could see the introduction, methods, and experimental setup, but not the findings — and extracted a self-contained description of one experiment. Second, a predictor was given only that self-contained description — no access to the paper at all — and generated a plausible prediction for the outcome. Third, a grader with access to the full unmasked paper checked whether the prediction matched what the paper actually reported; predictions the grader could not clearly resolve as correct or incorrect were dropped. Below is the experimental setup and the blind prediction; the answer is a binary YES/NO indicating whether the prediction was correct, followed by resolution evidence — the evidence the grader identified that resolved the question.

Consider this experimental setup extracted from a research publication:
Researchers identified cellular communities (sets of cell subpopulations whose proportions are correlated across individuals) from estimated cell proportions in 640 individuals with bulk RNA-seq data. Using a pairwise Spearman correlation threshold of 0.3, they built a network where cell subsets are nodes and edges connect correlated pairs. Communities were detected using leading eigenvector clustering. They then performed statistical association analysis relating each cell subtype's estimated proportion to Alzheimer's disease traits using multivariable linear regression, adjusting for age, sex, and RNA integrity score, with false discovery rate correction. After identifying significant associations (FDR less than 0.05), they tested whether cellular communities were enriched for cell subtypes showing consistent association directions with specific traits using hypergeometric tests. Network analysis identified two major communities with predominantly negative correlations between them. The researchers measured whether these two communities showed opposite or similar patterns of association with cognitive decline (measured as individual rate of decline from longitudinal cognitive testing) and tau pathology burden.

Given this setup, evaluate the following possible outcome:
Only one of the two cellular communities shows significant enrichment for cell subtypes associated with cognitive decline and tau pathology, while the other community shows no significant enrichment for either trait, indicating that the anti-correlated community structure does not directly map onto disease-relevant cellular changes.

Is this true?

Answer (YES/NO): NO